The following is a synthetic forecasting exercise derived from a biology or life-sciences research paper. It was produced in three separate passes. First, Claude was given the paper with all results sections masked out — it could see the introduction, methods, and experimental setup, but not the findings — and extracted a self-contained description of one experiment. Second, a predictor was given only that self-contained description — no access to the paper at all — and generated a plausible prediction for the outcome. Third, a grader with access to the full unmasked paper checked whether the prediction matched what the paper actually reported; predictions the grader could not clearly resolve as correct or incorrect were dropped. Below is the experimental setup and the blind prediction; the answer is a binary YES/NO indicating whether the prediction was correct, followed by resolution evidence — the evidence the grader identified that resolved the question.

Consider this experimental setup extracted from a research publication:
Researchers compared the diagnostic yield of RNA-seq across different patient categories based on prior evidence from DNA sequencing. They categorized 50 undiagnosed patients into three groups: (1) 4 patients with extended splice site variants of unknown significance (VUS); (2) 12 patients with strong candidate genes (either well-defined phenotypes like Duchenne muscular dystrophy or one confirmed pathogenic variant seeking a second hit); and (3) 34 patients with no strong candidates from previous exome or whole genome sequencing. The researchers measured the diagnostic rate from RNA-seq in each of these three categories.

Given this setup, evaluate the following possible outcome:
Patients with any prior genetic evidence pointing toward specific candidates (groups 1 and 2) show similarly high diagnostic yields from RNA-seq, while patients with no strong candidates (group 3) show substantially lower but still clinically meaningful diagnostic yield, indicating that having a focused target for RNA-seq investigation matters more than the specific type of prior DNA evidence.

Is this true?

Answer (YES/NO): NO